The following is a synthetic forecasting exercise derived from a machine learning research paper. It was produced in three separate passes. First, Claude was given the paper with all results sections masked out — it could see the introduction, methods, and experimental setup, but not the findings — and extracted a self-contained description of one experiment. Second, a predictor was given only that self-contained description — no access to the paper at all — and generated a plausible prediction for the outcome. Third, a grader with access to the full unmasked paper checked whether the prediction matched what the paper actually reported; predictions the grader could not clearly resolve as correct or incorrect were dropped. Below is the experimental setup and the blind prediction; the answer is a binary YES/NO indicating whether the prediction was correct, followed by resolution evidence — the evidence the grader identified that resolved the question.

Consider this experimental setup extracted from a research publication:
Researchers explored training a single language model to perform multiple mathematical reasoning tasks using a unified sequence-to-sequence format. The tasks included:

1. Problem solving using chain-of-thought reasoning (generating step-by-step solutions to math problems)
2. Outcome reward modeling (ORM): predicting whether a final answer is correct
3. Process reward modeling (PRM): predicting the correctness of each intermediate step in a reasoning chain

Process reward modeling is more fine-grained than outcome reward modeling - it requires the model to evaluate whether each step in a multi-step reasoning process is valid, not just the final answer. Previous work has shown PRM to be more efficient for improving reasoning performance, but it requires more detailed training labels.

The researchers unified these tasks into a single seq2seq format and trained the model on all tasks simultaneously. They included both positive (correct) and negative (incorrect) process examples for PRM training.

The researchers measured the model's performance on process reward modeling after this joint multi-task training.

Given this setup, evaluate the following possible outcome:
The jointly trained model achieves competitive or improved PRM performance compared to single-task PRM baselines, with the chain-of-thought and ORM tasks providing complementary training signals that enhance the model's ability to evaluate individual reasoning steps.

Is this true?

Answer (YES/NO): NO